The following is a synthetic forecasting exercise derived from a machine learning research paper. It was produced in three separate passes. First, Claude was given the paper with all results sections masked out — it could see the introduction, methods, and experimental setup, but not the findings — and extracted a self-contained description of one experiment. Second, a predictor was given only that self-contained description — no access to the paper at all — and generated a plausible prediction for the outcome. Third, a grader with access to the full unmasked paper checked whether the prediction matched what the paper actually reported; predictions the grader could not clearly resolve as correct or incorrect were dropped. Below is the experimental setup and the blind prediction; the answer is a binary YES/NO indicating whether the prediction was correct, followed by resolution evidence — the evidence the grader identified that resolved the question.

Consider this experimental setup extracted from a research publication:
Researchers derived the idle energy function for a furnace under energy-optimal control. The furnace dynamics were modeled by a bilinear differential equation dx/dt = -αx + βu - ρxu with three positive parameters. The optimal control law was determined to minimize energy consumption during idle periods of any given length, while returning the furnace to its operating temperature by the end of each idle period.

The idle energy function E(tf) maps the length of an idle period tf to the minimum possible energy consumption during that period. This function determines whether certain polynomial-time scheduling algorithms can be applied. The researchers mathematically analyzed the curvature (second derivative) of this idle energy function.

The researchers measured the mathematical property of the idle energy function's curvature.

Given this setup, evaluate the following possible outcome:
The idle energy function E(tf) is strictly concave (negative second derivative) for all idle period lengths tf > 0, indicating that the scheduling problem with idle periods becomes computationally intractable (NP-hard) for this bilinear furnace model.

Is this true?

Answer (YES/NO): NO